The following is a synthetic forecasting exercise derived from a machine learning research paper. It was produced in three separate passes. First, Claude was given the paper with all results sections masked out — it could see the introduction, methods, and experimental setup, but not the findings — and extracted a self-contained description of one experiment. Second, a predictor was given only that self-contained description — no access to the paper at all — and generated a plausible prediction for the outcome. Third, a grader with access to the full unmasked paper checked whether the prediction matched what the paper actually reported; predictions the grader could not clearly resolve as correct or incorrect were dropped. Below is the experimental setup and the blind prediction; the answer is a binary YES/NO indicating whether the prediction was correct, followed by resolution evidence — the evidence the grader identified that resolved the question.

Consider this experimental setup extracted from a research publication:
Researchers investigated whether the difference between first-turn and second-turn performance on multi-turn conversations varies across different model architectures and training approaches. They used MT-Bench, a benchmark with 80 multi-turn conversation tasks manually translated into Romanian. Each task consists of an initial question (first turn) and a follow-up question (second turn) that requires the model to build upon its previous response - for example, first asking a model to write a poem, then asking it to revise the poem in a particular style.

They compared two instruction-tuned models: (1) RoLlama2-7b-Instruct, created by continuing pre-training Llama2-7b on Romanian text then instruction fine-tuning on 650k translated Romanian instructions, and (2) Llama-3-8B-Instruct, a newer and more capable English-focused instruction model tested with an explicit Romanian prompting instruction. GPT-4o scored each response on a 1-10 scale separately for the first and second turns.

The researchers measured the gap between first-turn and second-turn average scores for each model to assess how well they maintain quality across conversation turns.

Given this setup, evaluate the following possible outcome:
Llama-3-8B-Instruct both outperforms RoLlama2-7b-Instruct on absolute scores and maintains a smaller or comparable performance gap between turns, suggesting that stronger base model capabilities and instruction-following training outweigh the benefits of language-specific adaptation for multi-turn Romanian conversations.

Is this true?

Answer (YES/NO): YES